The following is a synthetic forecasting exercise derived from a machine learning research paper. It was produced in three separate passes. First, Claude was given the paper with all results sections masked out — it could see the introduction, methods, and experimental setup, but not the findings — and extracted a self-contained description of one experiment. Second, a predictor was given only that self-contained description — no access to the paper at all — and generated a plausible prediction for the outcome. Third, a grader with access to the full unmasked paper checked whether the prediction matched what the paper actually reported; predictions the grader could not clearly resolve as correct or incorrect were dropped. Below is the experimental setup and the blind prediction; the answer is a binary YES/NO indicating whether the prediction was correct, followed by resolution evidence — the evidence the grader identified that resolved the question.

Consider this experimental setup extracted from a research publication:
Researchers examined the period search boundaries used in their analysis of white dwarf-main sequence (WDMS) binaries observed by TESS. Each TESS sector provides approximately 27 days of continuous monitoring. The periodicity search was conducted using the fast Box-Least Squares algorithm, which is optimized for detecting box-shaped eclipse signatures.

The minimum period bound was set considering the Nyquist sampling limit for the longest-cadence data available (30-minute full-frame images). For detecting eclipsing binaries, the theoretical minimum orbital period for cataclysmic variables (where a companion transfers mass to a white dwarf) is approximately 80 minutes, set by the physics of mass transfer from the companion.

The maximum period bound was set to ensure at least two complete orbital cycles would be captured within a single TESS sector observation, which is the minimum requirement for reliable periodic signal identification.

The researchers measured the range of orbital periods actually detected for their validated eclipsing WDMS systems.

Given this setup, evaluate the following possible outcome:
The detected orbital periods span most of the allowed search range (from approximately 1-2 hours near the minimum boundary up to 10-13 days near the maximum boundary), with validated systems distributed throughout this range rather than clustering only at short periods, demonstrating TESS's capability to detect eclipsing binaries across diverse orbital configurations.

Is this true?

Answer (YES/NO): NO